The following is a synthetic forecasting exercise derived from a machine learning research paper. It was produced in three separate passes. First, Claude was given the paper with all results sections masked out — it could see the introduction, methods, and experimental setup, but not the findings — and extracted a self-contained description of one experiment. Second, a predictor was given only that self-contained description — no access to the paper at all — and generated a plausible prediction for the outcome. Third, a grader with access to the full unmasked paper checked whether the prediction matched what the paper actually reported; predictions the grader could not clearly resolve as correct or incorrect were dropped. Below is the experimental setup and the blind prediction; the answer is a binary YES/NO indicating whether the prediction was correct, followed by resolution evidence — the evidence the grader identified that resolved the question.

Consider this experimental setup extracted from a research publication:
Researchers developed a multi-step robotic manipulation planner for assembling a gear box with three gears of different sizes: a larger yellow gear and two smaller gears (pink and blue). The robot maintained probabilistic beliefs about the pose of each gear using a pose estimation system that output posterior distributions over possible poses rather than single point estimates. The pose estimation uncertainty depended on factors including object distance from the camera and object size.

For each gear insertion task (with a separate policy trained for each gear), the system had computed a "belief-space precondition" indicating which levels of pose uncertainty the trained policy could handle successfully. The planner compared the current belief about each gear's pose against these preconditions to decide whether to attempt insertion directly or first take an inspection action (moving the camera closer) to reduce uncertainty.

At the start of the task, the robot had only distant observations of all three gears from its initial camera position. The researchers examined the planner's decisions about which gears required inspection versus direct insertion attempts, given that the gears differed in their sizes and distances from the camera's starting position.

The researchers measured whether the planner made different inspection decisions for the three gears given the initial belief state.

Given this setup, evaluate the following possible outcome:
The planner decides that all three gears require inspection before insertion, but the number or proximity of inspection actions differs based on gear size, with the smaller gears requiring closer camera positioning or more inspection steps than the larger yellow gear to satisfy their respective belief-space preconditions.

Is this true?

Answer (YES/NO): NO